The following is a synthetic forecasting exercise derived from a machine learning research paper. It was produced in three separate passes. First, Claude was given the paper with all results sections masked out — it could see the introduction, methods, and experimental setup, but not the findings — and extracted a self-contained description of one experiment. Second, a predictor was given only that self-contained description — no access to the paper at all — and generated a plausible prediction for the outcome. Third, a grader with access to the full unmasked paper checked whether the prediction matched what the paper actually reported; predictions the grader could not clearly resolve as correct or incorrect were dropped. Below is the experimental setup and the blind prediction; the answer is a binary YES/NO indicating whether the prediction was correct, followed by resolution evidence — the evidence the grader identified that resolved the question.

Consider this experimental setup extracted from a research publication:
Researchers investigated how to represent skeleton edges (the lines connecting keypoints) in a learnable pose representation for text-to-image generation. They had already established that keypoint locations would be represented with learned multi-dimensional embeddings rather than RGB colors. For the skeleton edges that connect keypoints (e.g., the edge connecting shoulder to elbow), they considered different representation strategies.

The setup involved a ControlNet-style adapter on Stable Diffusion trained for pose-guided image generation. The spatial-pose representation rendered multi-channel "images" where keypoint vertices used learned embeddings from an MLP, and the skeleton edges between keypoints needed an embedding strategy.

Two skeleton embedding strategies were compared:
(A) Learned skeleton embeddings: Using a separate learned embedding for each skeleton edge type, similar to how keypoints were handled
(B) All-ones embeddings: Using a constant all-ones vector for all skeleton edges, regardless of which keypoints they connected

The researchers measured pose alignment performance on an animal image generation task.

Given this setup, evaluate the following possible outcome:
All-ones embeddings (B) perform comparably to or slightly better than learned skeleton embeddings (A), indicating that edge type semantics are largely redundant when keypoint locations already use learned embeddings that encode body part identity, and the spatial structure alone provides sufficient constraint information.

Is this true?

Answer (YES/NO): YES